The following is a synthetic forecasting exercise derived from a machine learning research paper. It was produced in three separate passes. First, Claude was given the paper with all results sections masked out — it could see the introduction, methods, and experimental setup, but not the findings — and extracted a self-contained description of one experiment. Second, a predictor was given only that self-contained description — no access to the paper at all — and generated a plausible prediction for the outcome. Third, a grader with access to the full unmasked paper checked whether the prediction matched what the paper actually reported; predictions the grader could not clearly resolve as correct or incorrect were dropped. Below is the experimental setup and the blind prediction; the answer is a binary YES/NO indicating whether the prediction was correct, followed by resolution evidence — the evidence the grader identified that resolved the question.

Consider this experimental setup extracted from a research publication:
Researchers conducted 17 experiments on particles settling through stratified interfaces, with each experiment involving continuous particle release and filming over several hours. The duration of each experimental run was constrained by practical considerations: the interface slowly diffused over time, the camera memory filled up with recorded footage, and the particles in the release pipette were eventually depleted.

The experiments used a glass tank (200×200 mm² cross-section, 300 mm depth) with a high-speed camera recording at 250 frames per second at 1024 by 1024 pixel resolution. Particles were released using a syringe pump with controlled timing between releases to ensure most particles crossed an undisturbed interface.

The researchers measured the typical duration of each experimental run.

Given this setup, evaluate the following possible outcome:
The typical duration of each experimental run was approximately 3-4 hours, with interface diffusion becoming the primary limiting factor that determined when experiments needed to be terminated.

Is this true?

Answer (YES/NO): NO